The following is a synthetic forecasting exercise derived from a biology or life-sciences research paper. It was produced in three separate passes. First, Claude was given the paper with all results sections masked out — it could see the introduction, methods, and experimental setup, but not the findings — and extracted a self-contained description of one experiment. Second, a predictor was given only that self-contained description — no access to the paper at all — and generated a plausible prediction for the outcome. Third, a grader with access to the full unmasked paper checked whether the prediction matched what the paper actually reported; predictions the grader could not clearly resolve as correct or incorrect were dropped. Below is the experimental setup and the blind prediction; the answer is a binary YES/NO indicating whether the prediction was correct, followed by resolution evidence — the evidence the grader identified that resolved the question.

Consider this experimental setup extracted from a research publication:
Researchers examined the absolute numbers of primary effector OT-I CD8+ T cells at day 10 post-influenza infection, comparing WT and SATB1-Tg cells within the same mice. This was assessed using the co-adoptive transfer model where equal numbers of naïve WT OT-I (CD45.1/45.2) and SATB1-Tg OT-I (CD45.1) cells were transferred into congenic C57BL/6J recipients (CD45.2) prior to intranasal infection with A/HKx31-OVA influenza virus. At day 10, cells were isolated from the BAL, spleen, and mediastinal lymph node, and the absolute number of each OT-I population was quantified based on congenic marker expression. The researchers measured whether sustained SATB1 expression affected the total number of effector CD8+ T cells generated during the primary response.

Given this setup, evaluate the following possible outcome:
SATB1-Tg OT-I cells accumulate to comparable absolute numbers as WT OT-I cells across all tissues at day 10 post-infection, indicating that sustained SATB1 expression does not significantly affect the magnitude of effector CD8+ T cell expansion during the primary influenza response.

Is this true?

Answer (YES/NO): NO